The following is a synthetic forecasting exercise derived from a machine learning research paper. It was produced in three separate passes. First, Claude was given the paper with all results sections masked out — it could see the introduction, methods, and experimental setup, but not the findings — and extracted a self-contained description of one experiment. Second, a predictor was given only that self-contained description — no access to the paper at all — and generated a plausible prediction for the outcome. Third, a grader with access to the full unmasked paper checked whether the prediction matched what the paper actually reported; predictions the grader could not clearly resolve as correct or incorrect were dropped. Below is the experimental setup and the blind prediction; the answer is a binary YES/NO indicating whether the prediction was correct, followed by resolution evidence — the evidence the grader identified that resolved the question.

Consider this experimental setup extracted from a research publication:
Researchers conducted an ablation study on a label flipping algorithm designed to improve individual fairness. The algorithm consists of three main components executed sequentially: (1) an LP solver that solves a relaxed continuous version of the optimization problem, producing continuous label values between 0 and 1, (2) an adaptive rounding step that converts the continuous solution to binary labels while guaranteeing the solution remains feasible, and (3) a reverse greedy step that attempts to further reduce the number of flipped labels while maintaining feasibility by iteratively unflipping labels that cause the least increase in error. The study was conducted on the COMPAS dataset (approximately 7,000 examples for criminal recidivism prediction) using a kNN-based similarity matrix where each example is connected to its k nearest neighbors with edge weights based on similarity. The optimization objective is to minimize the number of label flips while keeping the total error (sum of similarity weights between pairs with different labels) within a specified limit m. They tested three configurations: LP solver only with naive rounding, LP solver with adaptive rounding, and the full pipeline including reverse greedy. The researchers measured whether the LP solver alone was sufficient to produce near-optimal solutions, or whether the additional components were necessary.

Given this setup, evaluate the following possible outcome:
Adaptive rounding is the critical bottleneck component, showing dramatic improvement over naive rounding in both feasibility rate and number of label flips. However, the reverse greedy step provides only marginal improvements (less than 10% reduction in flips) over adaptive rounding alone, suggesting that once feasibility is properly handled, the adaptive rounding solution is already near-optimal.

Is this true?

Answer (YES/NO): NO